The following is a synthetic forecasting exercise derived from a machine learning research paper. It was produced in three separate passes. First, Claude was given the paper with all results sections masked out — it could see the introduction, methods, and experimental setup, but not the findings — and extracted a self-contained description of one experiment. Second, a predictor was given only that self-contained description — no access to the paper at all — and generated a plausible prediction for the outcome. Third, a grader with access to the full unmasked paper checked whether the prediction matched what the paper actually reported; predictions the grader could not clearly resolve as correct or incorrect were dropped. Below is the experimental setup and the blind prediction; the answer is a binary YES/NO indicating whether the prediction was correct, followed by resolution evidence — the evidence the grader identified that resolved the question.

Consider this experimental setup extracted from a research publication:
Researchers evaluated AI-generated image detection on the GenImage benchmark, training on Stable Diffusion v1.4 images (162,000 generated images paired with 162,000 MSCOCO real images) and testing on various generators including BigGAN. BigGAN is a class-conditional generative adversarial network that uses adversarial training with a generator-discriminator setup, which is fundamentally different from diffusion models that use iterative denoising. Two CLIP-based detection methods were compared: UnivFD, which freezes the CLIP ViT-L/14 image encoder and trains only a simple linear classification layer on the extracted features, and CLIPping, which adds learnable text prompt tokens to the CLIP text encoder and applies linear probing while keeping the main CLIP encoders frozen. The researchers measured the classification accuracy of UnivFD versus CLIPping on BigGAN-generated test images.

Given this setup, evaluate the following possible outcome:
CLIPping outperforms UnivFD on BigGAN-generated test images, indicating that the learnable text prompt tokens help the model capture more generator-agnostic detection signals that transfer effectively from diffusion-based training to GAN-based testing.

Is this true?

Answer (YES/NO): YES